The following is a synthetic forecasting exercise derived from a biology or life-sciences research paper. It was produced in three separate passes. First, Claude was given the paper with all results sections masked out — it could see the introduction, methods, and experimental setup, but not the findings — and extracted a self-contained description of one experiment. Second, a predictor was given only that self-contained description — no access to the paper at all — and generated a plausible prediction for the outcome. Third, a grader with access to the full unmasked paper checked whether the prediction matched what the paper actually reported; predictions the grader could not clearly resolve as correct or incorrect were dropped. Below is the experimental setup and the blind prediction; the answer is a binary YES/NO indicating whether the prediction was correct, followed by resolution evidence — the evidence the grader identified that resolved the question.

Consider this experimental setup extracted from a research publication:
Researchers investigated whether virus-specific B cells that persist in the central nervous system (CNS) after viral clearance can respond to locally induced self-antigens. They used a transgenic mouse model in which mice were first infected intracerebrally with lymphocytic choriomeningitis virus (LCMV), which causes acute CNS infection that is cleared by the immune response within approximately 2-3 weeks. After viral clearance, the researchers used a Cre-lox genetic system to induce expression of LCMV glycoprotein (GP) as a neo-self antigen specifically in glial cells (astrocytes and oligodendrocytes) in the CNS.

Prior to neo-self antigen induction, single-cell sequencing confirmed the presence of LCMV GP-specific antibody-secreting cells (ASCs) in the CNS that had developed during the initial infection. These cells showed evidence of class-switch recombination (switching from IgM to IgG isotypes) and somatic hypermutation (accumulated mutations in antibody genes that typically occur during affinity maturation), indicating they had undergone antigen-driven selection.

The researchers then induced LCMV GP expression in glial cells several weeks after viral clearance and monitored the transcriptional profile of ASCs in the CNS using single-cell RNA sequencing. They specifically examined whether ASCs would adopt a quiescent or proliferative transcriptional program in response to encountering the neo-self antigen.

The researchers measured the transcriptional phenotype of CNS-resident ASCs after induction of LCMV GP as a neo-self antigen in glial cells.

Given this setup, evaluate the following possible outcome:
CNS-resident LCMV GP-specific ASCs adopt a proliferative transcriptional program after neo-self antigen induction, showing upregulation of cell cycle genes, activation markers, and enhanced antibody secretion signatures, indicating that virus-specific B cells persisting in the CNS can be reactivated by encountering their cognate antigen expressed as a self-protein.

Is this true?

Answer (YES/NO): YES